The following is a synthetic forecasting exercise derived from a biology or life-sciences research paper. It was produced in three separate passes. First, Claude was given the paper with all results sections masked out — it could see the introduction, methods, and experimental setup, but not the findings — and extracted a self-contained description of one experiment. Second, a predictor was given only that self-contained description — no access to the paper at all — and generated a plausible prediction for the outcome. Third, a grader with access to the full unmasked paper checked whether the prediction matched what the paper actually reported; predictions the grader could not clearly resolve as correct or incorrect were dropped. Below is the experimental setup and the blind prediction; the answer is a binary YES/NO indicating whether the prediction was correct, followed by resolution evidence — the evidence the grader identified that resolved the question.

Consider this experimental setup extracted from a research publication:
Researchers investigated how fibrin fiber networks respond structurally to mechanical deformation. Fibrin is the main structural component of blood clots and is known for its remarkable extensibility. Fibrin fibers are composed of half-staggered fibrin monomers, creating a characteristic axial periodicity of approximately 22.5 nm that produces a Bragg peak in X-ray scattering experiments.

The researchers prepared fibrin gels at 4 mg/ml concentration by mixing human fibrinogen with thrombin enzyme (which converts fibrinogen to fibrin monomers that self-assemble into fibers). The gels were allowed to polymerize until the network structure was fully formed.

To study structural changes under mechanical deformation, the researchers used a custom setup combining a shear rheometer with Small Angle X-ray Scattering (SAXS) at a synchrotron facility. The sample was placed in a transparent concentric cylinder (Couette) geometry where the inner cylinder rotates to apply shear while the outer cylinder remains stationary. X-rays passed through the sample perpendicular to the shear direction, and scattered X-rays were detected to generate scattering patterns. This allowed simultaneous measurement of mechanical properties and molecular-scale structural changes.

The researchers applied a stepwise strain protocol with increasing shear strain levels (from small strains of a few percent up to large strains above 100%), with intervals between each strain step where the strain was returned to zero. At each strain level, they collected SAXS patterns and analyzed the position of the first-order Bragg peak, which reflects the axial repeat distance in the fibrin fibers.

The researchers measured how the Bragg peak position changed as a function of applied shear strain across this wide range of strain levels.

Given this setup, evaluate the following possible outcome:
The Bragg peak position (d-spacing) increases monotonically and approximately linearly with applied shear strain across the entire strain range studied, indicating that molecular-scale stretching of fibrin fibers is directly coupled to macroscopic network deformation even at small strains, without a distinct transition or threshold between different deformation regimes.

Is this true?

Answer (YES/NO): NO